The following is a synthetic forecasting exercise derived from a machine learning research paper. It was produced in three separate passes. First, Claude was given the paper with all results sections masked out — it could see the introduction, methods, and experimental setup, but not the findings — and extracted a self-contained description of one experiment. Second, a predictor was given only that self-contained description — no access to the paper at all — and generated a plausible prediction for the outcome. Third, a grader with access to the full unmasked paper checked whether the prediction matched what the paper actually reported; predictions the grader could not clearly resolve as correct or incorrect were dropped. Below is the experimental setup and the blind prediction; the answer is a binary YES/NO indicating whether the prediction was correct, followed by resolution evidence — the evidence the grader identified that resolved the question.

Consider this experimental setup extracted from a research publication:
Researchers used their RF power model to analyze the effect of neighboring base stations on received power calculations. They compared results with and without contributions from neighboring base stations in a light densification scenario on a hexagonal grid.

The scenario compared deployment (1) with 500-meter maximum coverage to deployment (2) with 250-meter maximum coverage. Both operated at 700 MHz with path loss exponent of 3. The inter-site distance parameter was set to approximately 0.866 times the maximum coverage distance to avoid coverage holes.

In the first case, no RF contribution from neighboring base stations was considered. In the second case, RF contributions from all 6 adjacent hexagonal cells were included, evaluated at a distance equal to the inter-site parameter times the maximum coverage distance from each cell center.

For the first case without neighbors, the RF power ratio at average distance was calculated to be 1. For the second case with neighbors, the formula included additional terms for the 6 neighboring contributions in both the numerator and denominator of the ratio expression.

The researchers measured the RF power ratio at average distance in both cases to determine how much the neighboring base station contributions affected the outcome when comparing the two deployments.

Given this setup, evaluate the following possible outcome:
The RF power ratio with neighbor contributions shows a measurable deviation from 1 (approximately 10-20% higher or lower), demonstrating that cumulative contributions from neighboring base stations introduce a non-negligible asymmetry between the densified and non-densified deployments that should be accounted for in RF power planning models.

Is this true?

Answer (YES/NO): NO